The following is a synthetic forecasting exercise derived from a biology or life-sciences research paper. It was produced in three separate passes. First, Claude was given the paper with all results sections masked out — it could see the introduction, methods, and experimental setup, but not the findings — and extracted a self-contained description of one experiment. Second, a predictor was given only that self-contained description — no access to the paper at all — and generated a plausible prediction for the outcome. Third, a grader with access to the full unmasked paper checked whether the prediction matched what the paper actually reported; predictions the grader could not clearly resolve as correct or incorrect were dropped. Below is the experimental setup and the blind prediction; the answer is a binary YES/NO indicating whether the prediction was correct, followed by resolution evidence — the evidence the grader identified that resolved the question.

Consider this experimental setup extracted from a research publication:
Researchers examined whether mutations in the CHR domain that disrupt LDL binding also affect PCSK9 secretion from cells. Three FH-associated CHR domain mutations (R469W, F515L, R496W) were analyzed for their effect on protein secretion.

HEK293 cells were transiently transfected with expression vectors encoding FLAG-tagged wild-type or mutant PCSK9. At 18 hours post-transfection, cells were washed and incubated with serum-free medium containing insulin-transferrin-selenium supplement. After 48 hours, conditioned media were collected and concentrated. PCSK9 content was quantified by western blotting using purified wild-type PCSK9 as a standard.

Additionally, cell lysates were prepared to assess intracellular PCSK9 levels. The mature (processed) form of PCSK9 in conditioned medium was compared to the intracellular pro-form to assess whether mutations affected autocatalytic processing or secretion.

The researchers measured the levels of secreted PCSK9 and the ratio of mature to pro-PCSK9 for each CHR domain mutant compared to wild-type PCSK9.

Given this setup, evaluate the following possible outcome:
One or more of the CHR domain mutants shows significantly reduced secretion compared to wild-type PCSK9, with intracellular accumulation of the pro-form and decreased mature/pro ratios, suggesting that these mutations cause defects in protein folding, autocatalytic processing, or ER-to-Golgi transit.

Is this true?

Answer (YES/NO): NO